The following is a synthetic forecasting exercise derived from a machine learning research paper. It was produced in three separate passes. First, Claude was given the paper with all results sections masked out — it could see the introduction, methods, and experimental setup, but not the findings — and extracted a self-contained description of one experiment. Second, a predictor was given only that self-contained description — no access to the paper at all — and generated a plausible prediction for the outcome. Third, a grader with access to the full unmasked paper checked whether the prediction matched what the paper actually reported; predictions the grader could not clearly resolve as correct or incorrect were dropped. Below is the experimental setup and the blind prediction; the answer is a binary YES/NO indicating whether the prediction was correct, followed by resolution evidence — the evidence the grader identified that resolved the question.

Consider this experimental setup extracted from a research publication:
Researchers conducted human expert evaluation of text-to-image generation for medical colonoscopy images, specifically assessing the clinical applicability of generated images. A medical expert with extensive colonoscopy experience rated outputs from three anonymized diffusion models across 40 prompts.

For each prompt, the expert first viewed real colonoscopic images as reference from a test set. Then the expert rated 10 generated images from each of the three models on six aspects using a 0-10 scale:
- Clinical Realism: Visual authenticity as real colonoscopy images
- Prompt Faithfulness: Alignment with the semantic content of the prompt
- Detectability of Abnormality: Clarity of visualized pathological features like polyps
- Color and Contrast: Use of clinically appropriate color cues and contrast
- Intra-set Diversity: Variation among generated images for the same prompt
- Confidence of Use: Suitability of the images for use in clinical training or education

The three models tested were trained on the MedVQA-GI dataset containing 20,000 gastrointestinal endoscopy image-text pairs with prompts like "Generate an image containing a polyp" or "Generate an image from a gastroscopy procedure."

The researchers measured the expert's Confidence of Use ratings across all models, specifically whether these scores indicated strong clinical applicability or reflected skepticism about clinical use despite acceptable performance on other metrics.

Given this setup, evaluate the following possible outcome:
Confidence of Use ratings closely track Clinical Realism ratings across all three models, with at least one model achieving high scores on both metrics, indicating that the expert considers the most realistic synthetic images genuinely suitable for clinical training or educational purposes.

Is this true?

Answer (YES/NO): NO